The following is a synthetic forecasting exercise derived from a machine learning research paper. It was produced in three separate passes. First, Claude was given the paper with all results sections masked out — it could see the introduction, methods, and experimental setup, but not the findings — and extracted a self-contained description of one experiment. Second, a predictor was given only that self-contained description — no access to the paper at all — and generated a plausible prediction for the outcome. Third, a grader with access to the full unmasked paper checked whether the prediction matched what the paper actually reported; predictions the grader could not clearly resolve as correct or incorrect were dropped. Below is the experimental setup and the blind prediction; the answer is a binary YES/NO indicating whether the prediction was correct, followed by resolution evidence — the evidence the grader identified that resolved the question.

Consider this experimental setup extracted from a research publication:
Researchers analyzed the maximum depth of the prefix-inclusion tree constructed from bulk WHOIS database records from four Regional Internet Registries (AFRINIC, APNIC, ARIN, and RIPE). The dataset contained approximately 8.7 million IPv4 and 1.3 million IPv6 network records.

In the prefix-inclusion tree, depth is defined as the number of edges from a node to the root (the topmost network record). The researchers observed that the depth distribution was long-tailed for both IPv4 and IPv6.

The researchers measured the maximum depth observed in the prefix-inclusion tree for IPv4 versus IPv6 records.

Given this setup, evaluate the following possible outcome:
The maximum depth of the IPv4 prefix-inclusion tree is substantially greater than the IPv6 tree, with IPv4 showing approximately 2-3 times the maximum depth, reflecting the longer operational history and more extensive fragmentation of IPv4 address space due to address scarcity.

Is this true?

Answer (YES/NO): NO